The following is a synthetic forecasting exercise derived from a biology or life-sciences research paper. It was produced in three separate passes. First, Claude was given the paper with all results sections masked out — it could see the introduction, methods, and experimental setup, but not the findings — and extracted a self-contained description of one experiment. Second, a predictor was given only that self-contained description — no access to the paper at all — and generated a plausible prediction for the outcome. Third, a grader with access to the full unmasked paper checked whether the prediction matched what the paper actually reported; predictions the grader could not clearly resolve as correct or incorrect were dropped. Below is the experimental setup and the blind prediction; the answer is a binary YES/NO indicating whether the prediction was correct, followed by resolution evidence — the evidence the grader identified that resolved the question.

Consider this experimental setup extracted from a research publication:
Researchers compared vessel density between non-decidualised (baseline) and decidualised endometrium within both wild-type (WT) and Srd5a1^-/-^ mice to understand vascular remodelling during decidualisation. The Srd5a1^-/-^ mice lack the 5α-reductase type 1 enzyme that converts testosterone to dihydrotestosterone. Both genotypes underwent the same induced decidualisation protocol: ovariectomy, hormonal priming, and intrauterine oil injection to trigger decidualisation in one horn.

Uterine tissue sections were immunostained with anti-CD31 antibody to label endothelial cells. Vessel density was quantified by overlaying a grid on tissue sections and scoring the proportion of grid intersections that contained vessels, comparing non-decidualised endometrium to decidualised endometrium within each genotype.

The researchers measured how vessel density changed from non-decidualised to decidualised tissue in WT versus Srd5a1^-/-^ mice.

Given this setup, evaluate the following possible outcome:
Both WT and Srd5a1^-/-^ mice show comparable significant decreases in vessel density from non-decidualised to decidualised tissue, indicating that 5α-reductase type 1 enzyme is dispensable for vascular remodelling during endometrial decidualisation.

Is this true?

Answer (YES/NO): NO